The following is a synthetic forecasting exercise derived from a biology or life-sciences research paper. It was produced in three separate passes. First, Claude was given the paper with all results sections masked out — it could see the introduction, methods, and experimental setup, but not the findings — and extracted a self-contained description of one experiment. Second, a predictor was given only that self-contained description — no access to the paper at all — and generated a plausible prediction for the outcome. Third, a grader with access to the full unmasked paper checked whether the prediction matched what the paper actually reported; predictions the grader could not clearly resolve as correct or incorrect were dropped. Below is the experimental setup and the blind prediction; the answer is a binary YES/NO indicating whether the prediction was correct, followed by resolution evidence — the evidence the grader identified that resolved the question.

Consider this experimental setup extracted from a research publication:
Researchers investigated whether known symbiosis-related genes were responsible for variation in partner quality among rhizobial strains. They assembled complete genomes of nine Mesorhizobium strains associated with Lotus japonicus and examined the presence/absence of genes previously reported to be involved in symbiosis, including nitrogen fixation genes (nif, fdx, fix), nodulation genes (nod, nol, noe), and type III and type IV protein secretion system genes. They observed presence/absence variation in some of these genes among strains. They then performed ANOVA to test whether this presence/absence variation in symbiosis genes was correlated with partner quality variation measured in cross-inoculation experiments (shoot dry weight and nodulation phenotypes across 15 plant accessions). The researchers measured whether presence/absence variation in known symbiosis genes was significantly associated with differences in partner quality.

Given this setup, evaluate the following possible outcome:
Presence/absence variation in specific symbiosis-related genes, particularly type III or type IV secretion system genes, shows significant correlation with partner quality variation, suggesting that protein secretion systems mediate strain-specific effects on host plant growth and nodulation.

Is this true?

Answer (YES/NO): NO